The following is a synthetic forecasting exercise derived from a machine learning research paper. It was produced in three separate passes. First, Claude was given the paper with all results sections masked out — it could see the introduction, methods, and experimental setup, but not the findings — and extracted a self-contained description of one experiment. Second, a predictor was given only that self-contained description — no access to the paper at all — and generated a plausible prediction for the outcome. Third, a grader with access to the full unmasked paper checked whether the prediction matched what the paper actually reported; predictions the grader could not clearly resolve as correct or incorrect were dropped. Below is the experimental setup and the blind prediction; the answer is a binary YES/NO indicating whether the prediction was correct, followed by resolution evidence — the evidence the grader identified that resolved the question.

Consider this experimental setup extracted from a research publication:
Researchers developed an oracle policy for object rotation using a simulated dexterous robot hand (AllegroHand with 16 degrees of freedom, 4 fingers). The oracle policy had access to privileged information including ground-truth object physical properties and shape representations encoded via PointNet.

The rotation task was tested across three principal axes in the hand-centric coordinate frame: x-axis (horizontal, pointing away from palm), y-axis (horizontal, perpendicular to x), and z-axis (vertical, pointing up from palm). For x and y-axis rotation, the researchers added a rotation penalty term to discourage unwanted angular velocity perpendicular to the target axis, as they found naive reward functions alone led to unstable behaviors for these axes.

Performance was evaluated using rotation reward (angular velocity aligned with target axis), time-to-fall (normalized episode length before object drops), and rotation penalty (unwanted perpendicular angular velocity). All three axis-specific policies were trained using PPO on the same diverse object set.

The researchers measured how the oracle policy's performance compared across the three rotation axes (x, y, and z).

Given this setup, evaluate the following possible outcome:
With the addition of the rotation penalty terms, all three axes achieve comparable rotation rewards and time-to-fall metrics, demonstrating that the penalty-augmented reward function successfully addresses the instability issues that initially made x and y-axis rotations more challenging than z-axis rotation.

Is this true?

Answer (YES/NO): NO